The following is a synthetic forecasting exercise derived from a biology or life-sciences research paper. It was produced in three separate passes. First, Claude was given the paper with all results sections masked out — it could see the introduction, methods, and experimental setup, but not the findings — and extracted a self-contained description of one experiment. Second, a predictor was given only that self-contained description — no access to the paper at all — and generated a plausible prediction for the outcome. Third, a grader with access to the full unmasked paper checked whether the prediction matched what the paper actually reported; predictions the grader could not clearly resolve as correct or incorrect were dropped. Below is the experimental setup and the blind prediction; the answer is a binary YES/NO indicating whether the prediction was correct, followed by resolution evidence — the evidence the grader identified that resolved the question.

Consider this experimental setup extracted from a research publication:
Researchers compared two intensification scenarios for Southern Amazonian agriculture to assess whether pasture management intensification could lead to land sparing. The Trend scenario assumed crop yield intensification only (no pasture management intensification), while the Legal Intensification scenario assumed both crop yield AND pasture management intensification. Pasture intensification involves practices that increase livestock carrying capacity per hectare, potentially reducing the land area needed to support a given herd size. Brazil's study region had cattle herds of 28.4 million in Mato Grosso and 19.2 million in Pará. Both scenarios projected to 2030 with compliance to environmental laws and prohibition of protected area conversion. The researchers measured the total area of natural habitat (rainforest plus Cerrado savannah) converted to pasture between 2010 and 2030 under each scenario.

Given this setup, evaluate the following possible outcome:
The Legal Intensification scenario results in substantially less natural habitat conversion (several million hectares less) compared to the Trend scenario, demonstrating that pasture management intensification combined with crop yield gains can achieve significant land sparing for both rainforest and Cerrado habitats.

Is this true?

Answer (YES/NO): NO